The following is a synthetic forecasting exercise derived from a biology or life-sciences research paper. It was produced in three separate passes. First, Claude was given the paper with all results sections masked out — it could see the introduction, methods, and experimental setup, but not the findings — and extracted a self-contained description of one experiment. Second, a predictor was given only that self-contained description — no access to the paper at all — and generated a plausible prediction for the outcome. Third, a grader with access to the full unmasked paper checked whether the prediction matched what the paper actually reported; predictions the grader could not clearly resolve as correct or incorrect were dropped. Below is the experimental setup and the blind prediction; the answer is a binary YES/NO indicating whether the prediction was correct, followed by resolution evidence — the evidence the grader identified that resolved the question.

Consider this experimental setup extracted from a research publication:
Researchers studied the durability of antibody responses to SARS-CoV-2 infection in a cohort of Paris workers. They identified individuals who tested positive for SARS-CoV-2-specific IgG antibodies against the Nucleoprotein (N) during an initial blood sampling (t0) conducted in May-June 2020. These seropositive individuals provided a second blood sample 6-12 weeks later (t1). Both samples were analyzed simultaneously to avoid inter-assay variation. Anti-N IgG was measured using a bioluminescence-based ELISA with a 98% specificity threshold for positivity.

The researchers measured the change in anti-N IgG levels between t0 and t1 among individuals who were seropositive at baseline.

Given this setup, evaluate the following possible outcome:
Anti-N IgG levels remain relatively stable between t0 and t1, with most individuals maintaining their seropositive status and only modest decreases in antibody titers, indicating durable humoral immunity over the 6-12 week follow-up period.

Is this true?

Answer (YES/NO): NO